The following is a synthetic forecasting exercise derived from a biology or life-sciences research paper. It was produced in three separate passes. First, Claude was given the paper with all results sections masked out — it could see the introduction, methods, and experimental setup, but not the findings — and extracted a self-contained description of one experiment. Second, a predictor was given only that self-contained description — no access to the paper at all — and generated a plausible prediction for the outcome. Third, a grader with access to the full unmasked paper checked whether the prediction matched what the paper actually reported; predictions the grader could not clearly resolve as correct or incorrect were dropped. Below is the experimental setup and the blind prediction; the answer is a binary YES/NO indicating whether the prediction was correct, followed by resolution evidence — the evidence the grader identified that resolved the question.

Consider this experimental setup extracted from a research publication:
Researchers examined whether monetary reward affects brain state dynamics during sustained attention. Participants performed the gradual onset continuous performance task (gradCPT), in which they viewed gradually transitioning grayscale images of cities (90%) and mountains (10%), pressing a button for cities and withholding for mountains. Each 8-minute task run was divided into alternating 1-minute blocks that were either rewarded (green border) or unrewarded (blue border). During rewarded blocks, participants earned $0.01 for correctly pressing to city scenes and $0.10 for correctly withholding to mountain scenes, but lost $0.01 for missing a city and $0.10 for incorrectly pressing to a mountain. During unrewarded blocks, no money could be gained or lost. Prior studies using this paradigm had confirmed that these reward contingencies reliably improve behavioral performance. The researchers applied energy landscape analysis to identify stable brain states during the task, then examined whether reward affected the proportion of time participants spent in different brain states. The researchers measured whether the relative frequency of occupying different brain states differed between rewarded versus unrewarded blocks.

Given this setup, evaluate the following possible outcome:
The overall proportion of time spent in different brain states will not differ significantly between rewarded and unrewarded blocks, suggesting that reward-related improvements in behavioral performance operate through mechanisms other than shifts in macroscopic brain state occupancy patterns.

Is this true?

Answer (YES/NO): YES